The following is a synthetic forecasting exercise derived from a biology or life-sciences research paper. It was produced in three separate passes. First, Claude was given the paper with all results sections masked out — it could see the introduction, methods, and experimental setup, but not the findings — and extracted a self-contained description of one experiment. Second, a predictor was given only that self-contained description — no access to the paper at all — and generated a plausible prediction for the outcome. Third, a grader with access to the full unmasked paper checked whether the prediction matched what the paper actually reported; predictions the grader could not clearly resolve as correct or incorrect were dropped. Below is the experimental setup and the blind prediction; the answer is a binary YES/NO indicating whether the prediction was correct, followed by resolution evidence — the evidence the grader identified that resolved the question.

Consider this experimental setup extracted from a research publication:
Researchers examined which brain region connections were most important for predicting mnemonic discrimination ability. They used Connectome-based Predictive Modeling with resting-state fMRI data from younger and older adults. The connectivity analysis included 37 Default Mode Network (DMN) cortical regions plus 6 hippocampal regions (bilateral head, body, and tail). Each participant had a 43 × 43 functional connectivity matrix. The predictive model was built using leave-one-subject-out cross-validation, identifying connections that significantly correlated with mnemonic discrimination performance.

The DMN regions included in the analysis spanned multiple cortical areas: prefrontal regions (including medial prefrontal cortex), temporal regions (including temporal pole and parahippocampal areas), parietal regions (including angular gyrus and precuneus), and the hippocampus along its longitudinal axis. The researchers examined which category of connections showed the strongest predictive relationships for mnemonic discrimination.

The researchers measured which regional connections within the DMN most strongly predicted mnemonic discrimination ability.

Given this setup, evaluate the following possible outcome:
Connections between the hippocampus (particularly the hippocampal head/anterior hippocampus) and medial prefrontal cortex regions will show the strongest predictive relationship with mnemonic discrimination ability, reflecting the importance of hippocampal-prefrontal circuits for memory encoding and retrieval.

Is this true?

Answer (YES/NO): NO